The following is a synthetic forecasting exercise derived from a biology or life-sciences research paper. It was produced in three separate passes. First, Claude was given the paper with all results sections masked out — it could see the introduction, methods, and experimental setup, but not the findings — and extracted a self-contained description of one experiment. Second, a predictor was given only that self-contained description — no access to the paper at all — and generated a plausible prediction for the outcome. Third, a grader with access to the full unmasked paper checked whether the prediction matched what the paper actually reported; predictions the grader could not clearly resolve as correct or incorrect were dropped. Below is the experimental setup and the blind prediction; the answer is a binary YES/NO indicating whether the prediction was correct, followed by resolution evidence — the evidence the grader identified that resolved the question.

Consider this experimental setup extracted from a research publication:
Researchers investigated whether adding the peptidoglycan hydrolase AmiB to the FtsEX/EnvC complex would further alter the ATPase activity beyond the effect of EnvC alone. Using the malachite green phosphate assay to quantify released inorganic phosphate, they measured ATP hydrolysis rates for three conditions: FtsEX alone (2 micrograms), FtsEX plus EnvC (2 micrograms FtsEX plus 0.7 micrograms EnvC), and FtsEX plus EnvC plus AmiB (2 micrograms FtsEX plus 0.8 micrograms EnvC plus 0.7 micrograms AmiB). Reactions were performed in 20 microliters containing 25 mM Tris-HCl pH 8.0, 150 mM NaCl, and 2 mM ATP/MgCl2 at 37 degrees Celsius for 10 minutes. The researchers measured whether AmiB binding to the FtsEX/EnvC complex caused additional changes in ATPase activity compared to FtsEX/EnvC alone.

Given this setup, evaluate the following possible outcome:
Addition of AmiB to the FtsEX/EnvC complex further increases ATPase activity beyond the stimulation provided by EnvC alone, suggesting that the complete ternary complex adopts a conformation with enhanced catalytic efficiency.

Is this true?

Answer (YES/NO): NO